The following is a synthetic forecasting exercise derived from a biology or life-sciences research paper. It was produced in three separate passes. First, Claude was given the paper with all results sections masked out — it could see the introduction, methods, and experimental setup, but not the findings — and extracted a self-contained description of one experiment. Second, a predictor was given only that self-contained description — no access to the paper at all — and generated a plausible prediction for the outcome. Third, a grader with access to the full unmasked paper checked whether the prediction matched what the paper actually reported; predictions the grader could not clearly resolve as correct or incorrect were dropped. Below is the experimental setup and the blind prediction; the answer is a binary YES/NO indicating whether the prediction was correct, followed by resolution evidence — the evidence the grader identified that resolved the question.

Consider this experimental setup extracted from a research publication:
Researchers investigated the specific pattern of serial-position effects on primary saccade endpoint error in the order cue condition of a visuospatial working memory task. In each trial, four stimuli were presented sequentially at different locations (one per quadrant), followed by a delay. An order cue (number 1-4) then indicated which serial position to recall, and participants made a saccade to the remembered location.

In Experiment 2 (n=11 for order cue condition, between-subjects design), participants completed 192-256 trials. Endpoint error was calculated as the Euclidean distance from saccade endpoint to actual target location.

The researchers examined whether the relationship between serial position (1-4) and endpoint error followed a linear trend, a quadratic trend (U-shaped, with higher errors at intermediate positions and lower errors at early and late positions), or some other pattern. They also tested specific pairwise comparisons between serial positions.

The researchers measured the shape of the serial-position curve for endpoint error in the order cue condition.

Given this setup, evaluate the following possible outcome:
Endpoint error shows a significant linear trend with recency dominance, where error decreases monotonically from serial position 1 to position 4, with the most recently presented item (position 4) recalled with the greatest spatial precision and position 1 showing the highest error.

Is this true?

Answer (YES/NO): YES